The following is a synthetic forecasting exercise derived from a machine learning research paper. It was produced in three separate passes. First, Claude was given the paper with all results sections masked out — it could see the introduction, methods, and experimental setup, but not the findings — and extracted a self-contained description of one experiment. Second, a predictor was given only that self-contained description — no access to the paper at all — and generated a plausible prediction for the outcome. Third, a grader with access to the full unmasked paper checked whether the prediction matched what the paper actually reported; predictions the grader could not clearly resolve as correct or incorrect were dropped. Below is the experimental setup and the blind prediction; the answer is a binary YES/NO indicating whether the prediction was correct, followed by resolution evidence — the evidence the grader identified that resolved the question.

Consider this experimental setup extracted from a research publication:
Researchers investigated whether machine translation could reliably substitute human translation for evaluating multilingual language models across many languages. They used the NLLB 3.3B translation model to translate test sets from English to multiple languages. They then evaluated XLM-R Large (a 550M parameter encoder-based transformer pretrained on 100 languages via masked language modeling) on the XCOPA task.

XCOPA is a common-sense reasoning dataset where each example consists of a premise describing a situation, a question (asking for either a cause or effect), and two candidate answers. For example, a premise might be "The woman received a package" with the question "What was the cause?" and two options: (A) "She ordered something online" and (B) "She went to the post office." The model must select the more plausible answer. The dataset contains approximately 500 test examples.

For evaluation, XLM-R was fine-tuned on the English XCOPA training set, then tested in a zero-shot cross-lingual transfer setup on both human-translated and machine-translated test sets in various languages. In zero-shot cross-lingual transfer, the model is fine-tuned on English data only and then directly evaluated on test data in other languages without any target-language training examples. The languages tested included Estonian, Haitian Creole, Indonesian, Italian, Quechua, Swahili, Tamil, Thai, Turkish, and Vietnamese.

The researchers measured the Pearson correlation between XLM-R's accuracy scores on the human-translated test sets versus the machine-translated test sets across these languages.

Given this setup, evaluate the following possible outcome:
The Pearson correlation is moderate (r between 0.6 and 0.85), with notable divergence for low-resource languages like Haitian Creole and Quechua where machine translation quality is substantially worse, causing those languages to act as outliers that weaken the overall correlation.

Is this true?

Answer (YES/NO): NO